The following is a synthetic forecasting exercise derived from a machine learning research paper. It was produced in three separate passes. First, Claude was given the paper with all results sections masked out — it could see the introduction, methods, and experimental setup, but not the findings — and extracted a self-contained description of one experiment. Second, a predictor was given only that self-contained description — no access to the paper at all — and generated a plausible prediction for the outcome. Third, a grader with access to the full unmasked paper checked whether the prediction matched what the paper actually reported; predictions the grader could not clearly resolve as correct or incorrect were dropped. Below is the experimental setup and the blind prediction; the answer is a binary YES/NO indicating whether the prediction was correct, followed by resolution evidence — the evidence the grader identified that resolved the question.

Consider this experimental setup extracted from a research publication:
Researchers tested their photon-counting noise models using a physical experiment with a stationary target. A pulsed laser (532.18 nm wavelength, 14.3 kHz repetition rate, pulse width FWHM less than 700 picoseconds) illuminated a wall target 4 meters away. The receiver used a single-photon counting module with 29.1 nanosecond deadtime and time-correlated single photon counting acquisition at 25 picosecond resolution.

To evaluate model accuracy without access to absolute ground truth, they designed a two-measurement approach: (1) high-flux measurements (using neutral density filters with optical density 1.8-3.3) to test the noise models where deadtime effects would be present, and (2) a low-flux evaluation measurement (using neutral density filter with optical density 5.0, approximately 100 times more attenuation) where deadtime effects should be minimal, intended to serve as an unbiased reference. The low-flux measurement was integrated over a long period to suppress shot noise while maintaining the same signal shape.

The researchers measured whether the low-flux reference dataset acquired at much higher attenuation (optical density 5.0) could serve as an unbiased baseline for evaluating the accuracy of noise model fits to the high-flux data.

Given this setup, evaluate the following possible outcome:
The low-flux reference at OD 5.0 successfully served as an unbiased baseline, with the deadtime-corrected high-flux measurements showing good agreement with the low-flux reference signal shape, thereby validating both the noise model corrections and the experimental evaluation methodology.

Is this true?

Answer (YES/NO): YES